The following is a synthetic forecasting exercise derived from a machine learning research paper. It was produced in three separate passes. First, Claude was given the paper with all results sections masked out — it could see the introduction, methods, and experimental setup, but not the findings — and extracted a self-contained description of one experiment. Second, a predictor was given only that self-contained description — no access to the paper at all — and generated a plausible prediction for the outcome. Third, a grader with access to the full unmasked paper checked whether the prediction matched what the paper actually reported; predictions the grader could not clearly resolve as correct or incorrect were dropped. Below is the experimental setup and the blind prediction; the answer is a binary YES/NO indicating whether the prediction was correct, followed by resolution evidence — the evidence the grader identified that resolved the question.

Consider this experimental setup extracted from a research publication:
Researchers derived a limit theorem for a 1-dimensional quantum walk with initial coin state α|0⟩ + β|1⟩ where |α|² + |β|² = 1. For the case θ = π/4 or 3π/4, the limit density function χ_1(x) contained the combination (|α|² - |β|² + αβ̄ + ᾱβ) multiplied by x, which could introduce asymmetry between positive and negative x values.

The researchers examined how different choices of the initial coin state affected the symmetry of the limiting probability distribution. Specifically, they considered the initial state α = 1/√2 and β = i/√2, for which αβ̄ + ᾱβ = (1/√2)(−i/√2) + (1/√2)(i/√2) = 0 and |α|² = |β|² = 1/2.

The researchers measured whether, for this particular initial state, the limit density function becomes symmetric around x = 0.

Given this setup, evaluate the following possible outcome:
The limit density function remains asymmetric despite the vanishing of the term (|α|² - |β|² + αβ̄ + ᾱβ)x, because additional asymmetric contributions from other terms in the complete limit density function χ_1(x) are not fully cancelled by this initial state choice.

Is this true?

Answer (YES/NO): NO